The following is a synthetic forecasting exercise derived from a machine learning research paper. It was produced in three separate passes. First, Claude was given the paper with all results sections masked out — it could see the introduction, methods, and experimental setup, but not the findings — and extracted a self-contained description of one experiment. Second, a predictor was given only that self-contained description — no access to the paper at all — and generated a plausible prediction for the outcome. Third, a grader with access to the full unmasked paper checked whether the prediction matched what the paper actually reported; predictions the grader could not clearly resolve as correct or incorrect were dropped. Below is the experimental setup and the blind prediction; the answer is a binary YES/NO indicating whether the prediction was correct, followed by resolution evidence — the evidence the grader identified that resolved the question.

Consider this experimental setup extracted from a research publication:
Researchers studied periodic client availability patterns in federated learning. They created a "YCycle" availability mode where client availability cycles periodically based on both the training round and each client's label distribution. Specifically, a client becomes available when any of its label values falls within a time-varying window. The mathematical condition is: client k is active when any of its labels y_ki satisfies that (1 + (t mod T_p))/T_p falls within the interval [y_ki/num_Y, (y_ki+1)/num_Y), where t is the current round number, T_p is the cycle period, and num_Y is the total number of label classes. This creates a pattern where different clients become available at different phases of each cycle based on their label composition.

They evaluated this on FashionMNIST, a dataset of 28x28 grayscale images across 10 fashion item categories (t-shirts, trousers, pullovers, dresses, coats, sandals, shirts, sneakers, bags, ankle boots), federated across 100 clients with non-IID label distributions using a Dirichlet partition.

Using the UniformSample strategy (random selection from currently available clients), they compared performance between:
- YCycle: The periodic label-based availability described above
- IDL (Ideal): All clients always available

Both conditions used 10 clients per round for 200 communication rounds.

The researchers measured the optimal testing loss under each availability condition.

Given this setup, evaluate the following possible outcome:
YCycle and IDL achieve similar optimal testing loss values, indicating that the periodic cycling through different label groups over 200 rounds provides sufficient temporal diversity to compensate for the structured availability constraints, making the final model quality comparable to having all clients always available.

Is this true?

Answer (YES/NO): NO